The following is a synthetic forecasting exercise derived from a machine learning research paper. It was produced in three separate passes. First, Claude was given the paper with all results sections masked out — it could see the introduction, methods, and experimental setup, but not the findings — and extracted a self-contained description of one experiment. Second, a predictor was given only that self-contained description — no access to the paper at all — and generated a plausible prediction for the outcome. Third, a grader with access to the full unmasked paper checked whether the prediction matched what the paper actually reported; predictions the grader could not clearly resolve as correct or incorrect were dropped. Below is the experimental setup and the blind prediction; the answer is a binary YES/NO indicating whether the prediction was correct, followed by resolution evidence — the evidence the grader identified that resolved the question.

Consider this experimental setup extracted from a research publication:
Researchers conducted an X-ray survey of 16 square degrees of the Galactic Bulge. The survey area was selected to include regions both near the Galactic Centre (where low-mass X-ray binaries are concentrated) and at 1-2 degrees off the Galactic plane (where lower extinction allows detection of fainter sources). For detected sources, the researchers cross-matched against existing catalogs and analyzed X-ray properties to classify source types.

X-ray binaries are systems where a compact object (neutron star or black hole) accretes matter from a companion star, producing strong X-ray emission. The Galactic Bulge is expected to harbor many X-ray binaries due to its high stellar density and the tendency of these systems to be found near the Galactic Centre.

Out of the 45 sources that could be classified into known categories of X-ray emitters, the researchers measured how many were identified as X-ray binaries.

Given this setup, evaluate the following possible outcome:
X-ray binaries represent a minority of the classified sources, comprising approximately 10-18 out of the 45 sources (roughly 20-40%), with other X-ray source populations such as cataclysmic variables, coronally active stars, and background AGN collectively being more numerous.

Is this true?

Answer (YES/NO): YES